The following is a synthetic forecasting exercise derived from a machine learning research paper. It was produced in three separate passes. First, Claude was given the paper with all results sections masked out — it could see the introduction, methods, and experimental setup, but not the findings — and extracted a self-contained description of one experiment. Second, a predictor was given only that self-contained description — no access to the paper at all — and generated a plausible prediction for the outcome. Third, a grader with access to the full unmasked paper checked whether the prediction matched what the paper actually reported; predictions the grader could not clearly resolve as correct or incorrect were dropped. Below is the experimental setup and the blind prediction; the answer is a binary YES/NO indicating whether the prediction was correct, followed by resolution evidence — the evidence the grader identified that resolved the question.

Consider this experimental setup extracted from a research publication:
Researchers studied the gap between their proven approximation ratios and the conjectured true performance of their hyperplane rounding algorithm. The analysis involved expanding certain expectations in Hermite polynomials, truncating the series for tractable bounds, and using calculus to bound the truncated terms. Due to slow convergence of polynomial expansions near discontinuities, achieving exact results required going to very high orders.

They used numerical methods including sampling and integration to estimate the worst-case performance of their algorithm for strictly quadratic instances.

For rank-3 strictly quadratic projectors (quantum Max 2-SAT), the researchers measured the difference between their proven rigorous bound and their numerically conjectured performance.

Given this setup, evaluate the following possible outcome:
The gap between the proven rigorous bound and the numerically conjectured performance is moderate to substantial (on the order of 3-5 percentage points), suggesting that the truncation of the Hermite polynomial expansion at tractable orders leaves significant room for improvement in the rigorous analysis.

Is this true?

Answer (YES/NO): NO